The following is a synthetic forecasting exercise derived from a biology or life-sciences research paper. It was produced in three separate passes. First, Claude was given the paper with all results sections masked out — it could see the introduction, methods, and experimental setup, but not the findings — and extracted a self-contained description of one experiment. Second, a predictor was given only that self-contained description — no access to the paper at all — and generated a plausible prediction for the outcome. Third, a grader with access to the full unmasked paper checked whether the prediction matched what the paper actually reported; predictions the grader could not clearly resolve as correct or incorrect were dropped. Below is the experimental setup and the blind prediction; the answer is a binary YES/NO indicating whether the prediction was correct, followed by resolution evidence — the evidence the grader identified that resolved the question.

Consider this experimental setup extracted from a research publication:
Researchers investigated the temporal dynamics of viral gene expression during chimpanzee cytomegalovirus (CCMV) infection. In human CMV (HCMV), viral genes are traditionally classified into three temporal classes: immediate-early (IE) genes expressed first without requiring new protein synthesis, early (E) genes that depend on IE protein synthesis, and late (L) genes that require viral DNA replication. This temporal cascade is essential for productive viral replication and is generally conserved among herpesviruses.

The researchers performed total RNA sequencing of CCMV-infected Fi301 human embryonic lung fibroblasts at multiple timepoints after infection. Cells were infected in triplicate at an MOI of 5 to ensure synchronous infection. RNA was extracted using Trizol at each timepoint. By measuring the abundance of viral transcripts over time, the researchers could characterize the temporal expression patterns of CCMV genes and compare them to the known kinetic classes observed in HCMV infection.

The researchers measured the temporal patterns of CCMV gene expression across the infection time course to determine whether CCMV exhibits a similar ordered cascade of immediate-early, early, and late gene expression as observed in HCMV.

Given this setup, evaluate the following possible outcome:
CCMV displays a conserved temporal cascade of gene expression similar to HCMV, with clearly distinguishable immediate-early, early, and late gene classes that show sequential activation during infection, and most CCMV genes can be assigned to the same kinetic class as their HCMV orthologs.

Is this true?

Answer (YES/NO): YES